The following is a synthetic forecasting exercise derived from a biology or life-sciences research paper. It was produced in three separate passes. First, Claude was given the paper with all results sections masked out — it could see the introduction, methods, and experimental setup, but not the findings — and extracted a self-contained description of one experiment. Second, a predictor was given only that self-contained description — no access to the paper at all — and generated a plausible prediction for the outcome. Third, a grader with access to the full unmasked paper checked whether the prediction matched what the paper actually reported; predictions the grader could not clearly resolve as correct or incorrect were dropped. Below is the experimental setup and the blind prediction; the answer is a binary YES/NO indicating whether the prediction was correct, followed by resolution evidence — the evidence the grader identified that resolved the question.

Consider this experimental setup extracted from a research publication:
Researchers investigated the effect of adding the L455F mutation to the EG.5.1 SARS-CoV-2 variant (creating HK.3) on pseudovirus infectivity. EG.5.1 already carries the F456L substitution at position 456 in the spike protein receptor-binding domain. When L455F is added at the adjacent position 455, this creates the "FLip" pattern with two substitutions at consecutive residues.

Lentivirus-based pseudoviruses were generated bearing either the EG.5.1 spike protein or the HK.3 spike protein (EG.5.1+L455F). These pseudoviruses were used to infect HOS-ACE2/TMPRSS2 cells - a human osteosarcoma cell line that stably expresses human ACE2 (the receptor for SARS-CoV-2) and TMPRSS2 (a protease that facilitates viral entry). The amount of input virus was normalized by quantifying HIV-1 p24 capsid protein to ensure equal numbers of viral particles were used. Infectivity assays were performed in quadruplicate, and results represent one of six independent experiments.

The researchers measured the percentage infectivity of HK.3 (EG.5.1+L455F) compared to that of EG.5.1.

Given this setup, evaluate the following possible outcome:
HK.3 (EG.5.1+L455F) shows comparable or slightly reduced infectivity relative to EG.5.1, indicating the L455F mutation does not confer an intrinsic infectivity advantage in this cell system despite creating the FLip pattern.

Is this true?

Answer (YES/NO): YES